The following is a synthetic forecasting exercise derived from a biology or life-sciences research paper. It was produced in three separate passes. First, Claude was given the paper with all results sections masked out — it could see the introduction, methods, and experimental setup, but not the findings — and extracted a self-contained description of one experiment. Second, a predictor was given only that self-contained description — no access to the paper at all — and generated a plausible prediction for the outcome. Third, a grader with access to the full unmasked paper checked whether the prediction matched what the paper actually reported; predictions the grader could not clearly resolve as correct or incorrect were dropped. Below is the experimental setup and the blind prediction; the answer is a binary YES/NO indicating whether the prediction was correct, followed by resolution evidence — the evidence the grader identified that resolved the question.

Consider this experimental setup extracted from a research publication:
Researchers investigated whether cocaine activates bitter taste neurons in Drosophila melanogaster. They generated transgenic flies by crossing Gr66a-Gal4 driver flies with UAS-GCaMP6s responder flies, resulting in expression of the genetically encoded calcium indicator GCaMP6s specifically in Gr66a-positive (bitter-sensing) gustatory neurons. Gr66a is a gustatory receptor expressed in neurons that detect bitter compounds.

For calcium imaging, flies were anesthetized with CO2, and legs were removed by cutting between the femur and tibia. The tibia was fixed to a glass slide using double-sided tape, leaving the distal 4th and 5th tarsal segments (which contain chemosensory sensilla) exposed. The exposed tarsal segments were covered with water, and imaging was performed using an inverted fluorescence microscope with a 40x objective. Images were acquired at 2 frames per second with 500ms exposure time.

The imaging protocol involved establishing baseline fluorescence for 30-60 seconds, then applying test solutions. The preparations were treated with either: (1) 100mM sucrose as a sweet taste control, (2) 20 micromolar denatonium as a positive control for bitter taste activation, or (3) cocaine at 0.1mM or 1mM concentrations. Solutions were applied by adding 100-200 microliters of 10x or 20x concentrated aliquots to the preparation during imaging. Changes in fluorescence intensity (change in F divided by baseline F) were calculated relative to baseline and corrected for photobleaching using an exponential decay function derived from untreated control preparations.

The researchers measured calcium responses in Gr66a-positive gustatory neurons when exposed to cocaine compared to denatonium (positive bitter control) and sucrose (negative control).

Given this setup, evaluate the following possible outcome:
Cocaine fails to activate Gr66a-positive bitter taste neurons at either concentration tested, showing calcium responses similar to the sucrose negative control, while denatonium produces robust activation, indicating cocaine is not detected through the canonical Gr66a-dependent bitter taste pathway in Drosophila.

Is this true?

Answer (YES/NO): NO